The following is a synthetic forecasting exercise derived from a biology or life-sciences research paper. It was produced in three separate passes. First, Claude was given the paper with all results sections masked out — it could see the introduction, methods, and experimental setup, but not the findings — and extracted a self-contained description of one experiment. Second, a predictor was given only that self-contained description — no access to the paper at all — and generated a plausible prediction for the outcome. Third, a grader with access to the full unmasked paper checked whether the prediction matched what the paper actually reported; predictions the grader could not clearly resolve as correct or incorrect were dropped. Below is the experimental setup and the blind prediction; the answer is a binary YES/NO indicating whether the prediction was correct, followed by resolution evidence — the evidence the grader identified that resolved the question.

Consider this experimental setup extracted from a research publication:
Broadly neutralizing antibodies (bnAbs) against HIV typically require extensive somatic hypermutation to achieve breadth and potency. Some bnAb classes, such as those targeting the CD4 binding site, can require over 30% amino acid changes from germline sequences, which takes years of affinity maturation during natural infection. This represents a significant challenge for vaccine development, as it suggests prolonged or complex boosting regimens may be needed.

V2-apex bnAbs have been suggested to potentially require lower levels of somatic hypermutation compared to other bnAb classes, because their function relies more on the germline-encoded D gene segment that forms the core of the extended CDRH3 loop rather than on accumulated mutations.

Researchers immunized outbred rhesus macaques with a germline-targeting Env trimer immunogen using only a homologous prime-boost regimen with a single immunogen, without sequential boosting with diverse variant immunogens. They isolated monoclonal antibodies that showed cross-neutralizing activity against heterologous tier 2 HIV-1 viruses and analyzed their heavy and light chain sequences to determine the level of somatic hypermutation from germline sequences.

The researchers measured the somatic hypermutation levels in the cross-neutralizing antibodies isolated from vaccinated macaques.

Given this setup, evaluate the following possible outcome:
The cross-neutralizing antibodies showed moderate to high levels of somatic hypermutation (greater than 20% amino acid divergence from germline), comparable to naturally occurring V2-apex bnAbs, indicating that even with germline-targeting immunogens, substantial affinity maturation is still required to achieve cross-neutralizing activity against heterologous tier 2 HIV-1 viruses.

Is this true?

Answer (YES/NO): NO